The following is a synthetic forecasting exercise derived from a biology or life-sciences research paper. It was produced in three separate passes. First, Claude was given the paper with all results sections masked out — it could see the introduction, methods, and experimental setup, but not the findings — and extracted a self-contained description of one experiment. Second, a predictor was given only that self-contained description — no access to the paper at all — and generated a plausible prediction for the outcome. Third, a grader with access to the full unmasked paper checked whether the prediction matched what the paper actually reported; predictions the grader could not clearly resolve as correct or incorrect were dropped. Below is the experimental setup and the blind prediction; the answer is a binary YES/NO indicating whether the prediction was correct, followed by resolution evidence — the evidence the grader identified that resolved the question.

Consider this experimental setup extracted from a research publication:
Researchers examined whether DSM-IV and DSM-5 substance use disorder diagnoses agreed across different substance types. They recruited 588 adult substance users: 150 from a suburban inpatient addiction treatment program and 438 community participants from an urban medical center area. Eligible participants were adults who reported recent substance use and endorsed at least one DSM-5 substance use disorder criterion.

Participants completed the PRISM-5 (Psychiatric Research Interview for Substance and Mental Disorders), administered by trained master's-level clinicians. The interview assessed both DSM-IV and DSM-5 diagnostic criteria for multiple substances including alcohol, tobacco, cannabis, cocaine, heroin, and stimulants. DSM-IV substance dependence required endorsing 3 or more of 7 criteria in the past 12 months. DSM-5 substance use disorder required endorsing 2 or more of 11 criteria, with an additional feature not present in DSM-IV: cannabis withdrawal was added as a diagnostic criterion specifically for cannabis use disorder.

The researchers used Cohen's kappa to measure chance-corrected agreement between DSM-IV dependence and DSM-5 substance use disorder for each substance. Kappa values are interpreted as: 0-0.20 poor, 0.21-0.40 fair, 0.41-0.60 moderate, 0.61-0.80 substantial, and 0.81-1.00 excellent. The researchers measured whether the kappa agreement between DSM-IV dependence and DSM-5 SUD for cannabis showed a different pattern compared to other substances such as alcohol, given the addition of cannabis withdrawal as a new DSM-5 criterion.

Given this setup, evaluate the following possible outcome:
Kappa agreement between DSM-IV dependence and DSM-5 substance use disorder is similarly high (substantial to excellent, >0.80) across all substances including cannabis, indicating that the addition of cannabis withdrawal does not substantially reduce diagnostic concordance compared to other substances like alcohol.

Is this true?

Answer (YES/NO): NO